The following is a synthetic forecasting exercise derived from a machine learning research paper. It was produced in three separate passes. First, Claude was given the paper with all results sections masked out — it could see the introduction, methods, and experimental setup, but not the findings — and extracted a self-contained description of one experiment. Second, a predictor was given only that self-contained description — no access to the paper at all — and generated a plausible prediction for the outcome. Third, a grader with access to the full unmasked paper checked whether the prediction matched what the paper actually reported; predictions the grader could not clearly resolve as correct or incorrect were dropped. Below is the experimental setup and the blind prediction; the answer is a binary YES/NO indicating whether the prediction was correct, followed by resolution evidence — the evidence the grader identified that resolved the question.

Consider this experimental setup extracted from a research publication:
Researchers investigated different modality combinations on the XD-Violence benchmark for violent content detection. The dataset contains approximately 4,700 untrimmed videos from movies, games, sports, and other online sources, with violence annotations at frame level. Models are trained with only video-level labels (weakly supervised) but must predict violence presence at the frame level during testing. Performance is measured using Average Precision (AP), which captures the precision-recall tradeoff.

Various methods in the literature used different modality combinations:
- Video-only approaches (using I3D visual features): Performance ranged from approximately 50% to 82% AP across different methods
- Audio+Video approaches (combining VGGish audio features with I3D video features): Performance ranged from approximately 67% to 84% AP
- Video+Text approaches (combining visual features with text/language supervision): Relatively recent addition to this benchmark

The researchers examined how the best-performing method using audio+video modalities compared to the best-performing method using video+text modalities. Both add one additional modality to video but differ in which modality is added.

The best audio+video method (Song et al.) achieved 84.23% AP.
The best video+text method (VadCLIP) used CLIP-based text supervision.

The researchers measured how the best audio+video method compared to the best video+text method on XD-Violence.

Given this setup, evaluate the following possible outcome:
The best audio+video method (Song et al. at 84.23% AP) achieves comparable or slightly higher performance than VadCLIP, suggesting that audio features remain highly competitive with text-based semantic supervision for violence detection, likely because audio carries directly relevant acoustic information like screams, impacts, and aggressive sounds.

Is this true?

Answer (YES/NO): NO